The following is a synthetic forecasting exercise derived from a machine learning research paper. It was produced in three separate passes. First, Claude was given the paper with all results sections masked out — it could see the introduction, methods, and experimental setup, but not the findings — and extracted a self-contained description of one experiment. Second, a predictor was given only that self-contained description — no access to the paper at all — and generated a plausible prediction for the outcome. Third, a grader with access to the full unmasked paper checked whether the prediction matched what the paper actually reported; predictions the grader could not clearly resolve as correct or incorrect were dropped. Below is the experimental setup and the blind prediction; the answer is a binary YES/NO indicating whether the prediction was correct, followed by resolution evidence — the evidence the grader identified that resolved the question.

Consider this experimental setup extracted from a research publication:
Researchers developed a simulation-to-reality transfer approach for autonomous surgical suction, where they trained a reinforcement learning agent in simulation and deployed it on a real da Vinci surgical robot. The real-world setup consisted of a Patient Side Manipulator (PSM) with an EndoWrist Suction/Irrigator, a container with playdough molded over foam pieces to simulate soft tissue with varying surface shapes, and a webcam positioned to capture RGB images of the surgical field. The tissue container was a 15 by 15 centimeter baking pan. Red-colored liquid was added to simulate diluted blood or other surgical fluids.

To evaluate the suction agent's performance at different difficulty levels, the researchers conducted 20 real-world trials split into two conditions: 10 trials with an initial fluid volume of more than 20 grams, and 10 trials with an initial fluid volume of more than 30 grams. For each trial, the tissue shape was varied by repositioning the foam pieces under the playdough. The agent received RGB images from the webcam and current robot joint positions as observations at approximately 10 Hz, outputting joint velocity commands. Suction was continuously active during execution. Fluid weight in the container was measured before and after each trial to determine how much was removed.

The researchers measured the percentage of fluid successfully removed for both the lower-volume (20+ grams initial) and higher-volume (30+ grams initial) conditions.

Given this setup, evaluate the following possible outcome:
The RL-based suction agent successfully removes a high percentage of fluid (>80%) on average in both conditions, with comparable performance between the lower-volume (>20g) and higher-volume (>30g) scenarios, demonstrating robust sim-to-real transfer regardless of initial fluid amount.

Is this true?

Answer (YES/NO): YES